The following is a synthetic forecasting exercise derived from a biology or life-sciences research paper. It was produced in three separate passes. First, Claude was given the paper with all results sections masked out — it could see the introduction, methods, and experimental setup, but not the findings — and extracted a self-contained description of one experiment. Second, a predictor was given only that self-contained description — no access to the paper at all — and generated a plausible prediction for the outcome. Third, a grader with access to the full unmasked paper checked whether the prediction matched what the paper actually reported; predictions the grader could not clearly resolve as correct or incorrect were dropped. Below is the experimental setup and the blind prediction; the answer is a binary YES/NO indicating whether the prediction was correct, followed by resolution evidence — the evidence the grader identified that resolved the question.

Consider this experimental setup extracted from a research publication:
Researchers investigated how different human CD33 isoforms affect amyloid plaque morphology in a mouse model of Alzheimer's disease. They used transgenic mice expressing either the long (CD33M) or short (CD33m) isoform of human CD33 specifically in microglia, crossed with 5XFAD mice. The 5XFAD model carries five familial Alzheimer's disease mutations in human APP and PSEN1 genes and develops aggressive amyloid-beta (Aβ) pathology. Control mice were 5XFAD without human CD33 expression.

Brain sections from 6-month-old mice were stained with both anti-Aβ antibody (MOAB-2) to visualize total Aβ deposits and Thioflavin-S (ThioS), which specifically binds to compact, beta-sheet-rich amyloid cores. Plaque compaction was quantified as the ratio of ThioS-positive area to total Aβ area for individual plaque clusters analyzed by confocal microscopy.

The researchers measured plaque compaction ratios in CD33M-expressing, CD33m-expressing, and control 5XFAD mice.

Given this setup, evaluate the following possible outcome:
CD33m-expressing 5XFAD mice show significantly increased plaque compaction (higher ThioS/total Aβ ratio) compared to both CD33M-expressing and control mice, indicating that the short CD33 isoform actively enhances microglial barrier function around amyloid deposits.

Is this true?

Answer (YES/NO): YES